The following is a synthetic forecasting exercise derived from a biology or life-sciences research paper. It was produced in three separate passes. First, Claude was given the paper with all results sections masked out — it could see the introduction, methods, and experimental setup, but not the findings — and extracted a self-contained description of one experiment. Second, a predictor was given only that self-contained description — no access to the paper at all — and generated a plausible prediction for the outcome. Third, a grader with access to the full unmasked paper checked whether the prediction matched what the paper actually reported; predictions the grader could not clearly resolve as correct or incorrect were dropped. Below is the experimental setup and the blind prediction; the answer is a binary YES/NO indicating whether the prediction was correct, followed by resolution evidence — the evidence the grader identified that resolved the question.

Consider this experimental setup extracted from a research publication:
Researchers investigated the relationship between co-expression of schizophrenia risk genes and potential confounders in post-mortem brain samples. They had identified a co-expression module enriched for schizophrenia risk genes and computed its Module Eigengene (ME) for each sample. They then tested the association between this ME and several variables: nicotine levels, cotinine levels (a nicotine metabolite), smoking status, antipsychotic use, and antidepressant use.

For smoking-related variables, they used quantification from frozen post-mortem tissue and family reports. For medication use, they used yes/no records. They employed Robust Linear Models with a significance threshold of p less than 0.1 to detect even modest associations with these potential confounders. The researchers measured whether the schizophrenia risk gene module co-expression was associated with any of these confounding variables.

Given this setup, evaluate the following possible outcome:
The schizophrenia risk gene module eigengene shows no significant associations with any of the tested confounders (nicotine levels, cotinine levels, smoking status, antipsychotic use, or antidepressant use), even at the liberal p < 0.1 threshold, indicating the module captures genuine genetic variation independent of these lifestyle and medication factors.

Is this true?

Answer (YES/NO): YES